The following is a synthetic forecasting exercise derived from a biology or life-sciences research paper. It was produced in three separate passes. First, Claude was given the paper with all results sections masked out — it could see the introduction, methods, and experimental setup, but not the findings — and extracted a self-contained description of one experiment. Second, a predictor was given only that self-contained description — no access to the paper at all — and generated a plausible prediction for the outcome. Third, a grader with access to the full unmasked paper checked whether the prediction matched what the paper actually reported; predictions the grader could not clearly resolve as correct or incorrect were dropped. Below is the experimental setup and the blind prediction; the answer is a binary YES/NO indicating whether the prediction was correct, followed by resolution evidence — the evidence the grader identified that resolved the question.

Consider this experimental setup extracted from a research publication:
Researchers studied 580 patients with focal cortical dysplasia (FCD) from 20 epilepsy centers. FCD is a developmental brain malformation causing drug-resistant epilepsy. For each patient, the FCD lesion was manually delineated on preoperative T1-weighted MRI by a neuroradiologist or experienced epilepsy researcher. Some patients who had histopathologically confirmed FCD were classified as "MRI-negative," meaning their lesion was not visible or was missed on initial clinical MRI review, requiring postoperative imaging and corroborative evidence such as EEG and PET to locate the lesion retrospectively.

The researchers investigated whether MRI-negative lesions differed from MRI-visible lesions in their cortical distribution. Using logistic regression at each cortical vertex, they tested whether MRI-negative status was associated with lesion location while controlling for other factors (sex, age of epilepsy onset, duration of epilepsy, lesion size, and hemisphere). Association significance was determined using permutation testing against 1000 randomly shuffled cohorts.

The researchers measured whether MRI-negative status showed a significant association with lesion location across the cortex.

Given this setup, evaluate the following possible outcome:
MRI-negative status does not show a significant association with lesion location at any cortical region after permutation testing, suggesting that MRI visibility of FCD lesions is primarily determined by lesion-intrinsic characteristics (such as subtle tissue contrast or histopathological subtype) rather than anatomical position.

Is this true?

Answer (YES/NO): YES